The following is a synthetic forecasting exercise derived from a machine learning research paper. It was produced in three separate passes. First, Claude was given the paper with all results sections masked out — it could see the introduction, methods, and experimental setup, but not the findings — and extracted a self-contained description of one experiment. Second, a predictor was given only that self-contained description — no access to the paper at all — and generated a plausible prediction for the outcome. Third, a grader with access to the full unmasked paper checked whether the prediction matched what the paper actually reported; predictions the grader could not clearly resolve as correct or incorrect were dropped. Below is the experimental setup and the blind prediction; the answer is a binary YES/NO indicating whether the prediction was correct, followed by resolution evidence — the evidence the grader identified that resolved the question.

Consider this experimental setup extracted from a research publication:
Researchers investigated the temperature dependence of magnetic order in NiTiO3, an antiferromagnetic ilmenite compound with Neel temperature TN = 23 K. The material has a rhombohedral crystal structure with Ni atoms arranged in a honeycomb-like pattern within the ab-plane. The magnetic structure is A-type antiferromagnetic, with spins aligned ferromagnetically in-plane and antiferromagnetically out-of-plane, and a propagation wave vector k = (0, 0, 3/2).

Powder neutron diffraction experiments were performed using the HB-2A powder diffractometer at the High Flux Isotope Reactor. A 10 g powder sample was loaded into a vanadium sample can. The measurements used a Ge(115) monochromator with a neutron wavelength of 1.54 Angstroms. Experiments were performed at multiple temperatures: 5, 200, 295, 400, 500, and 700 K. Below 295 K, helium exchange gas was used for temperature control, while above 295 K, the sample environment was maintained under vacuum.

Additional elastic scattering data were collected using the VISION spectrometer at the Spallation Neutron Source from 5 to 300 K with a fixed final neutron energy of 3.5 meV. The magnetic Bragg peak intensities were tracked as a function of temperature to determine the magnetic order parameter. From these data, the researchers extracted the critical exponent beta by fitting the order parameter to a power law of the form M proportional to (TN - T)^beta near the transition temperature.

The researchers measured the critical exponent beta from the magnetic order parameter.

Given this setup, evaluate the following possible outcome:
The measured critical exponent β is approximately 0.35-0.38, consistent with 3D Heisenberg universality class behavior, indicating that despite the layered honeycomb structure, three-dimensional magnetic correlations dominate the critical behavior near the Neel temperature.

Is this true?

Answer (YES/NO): NO